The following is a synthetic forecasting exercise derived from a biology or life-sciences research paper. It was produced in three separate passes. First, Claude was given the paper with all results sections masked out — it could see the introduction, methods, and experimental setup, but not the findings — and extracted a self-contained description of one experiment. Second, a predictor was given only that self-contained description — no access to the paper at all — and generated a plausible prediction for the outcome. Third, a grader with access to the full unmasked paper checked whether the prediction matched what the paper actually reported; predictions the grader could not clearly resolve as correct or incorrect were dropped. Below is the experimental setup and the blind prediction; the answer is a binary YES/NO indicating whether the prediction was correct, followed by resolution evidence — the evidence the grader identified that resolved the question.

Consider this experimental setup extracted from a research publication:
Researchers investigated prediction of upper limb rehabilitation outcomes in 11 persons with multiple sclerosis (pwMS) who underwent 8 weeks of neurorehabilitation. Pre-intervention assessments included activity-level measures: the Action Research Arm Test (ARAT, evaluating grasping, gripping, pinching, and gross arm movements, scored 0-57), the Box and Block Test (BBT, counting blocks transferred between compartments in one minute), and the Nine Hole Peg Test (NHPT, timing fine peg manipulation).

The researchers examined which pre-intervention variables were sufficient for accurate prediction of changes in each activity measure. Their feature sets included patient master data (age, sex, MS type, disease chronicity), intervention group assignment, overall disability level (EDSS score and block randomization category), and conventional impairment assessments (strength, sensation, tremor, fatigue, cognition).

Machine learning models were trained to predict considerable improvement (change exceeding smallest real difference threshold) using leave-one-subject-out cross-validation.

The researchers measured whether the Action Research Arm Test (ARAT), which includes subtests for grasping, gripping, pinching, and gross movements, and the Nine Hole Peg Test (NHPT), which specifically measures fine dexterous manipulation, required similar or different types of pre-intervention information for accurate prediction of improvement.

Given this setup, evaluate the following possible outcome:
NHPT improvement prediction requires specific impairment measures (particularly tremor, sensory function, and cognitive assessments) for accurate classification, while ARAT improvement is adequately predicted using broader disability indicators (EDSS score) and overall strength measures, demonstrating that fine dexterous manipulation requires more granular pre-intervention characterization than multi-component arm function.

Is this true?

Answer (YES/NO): NO